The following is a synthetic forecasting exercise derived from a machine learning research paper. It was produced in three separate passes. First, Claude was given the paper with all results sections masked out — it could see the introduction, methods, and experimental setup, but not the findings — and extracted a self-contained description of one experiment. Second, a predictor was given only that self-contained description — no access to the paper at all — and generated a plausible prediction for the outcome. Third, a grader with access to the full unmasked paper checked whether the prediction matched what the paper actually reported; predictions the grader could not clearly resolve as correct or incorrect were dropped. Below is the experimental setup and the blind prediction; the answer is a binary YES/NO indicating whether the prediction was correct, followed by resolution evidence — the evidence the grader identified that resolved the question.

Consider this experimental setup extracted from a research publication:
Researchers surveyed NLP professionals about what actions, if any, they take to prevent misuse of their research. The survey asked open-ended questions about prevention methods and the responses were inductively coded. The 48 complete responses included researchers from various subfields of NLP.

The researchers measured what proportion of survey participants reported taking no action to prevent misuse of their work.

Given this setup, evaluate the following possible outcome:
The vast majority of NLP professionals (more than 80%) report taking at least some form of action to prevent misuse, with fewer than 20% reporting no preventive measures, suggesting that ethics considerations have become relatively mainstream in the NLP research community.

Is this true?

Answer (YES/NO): NO